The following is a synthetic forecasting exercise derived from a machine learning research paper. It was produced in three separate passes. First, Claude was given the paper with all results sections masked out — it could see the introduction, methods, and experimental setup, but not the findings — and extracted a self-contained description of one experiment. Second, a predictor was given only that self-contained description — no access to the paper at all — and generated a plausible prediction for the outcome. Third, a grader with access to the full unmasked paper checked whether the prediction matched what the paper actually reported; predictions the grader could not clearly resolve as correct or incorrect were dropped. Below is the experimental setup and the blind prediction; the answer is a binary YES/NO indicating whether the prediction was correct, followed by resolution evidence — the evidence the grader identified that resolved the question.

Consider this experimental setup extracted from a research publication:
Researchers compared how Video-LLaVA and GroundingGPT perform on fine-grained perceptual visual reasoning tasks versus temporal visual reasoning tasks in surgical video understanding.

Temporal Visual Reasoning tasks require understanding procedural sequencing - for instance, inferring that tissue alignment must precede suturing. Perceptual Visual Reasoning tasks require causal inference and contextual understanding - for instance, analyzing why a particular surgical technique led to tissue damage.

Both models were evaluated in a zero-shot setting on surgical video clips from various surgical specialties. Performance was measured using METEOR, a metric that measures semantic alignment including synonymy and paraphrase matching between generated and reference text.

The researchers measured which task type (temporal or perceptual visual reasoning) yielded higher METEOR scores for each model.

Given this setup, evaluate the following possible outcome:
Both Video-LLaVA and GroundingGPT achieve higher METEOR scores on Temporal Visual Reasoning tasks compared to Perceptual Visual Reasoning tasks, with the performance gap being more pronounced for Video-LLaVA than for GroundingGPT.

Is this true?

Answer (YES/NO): NO